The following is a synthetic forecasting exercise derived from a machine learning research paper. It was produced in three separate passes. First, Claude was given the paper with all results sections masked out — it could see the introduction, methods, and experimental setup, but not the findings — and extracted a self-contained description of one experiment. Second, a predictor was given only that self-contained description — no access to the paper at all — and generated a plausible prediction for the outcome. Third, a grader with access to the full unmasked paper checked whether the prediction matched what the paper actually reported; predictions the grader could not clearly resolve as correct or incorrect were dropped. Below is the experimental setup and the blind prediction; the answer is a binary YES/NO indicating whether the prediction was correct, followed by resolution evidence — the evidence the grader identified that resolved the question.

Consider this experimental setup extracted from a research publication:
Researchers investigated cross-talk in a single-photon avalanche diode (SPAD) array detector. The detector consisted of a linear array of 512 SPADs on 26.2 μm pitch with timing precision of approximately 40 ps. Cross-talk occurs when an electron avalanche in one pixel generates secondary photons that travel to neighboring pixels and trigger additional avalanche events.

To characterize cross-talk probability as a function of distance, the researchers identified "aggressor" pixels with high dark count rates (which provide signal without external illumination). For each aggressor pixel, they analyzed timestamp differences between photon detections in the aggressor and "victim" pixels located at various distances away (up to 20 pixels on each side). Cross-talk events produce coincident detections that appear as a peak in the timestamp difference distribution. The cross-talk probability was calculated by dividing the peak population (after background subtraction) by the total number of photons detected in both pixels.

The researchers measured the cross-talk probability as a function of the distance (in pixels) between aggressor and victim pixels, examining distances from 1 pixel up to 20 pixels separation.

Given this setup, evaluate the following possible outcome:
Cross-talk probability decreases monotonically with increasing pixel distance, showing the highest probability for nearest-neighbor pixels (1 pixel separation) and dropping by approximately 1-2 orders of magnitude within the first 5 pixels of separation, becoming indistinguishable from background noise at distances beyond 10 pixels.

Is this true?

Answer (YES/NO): NO